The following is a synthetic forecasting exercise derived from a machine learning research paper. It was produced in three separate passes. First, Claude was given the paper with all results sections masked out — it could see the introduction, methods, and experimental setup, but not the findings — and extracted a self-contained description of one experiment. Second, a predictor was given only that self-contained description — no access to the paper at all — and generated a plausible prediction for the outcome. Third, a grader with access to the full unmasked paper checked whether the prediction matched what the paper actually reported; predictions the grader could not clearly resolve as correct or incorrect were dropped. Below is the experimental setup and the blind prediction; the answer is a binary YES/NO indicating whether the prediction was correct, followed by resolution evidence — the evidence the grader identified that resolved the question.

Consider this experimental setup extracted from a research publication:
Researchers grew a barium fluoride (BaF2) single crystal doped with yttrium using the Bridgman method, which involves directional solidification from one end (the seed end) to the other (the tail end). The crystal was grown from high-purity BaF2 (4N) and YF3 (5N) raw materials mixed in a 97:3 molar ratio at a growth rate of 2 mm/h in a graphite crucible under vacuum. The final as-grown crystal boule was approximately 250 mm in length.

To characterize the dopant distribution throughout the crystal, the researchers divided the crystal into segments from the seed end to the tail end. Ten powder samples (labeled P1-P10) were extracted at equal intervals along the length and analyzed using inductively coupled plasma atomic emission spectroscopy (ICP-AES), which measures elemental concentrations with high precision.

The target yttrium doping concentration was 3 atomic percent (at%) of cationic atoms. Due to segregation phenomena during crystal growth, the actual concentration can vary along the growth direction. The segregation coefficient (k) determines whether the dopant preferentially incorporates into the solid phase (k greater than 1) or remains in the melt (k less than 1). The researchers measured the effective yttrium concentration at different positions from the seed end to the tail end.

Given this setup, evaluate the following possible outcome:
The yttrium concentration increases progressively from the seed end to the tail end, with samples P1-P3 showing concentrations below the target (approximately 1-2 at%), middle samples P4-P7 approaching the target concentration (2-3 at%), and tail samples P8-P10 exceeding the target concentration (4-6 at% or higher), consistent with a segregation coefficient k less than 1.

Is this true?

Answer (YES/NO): NO